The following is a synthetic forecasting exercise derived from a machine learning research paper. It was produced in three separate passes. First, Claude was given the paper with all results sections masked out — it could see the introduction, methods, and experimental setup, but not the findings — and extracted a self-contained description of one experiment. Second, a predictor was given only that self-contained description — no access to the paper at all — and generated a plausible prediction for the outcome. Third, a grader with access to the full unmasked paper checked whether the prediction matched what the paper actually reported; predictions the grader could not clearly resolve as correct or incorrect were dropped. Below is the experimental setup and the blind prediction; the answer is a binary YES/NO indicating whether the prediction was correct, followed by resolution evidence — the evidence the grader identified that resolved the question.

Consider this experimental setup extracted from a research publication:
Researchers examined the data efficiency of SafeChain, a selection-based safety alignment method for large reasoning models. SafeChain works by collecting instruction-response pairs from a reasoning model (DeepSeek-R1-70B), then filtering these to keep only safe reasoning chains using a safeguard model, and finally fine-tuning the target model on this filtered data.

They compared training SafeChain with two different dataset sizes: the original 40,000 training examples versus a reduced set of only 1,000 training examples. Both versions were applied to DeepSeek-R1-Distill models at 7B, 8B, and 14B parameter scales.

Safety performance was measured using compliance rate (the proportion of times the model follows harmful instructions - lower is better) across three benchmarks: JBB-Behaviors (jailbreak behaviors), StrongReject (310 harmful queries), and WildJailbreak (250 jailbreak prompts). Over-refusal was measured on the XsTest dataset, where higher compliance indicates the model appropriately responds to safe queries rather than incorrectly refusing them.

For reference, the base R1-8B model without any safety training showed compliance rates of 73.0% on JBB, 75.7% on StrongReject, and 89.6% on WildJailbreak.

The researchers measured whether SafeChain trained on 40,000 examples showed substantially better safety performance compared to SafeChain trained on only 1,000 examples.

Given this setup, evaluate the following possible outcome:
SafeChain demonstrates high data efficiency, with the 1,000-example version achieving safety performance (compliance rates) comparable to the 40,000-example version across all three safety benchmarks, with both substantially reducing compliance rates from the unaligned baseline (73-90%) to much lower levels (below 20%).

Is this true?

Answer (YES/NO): NO